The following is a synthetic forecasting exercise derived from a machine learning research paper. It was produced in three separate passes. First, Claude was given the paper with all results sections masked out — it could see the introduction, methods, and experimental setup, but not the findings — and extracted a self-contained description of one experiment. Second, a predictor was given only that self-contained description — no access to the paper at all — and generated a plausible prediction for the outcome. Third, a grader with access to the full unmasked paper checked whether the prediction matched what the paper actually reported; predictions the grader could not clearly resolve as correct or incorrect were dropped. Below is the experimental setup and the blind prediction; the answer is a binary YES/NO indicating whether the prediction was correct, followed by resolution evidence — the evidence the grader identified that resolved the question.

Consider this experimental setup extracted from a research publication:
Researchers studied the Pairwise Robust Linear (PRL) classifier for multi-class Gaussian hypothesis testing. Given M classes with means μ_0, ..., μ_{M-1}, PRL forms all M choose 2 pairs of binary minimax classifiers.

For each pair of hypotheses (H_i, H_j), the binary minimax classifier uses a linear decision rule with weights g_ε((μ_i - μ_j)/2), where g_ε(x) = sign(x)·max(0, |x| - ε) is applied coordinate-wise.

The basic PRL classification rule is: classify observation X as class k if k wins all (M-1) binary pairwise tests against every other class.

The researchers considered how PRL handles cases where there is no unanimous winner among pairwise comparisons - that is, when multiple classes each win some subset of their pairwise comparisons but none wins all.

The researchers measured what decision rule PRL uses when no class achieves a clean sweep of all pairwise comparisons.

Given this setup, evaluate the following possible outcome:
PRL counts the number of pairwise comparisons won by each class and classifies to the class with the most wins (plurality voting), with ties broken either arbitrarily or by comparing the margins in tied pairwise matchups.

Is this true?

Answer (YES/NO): NO